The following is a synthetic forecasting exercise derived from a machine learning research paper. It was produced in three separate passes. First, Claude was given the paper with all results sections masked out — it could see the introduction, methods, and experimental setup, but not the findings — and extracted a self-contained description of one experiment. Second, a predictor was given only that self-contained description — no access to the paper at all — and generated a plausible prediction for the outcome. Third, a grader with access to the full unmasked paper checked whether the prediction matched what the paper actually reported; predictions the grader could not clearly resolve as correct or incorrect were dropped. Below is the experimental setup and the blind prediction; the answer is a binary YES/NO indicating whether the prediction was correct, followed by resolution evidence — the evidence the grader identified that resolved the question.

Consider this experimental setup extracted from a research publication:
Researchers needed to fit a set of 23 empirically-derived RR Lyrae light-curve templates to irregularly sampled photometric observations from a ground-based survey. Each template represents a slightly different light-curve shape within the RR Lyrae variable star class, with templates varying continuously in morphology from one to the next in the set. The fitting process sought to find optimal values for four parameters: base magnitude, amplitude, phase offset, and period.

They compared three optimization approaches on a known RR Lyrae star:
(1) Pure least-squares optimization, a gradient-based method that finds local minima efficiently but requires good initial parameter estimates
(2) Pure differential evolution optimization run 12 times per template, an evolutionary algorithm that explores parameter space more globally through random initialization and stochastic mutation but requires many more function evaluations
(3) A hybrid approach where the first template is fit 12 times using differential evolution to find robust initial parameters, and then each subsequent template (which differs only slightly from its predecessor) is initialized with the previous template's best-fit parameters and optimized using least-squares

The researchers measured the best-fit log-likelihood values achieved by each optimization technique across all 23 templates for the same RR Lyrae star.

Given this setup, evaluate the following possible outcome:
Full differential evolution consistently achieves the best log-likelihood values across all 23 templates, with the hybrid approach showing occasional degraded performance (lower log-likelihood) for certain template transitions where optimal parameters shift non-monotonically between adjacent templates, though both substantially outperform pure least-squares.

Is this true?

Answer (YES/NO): NO